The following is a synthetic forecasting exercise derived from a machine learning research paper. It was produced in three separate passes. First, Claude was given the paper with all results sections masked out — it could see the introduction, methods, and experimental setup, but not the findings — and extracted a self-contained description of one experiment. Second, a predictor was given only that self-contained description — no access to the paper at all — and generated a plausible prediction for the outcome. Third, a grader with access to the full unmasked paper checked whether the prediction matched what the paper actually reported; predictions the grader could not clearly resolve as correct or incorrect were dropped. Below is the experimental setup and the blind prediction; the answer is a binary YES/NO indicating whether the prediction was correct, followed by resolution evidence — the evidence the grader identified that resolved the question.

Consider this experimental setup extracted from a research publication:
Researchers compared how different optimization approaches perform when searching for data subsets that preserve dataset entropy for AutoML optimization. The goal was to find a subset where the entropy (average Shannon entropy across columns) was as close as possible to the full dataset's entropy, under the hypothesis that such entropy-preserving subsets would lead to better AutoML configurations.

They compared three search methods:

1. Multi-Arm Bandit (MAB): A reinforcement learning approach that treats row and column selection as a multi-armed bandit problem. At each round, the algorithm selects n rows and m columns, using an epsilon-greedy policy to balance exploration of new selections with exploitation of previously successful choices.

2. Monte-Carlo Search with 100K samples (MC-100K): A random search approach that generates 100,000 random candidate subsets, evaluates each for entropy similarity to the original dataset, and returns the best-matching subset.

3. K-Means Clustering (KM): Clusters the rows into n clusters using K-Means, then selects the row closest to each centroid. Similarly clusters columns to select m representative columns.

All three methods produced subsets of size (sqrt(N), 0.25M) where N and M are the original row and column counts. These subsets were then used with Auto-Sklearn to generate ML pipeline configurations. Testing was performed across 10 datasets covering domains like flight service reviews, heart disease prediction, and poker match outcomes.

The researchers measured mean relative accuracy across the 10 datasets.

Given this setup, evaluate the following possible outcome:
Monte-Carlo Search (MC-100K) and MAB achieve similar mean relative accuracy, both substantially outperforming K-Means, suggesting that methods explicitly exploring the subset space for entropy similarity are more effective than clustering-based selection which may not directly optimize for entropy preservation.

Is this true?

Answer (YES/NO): NO